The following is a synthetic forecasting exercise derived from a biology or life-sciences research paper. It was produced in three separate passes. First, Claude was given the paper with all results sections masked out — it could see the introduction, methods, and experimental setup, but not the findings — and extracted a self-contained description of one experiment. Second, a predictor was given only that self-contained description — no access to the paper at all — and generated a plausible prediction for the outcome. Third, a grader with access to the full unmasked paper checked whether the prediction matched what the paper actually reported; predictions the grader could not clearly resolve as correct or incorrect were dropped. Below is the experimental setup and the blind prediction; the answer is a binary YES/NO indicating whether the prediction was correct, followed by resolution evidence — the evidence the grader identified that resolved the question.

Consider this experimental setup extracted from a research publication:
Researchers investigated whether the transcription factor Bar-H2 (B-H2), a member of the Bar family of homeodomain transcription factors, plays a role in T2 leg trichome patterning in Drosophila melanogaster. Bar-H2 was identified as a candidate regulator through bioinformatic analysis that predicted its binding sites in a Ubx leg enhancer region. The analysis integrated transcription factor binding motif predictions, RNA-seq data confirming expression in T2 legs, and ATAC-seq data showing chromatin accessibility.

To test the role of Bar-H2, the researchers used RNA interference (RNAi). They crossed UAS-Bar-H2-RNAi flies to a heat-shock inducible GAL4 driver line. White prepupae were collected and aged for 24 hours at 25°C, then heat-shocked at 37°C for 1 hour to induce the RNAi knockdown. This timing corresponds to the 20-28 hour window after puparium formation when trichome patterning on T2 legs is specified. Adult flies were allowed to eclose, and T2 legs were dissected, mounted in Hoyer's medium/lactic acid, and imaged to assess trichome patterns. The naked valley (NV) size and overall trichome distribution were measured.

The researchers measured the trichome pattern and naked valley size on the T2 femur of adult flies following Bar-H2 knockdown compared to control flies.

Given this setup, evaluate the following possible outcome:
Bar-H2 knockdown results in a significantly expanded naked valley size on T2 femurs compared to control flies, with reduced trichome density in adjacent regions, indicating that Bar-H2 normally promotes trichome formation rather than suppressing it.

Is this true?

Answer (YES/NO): NO